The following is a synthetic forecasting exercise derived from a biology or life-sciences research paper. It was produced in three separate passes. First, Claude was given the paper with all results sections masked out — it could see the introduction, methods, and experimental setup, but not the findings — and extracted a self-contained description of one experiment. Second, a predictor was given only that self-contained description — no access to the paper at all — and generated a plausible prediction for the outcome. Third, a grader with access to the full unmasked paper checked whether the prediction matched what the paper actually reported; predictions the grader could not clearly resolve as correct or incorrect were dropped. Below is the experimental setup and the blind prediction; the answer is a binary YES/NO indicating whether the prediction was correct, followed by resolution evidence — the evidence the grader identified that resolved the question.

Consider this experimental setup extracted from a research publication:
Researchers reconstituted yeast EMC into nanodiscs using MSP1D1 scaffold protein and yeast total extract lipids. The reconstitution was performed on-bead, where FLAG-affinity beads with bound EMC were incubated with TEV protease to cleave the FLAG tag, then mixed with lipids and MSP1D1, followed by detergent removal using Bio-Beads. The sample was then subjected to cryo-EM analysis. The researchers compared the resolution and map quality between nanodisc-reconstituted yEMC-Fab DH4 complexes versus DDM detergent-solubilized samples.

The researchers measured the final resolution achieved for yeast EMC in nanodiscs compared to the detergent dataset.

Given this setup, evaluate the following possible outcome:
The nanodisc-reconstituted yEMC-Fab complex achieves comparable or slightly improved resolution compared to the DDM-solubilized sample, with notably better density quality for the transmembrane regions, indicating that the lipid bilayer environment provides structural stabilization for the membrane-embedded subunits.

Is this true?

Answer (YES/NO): NO